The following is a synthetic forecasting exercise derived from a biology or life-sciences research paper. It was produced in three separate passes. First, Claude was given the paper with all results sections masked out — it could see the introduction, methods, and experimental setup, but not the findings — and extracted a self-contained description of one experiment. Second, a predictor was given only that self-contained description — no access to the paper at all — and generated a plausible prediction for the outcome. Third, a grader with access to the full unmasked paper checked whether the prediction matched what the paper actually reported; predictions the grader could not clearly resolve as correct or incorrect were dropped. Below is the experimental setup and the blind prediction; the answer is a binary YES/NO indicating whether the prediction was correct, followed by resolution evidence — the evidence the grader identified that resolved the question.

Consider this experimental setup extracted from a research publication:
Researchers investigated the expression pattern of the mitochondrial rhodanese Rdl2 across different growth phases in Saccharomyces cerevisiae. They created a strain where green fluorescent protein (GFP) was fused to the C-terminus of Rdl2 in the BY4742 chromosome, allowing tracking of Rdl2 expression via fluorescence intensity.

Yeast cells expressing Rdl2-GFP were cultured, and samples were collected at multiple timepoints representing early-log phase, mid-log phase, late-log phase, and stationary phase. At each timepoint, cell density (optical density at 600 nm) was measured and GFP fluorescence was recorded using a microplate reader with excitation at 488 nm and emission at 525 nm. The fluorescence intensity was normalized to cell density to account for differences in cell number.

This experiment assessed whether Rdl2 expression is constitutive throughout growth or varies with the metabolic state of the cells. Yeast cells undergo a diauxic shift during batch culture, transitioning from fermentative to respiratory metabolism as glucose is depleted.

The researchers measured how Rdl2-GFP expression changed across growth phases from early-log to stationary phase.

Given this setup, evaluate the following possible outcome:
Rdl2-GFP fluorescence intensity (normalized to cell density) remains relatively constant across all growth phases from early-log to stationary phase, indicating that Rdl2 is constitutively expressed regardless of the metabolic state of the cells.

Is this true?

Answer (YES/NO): NO